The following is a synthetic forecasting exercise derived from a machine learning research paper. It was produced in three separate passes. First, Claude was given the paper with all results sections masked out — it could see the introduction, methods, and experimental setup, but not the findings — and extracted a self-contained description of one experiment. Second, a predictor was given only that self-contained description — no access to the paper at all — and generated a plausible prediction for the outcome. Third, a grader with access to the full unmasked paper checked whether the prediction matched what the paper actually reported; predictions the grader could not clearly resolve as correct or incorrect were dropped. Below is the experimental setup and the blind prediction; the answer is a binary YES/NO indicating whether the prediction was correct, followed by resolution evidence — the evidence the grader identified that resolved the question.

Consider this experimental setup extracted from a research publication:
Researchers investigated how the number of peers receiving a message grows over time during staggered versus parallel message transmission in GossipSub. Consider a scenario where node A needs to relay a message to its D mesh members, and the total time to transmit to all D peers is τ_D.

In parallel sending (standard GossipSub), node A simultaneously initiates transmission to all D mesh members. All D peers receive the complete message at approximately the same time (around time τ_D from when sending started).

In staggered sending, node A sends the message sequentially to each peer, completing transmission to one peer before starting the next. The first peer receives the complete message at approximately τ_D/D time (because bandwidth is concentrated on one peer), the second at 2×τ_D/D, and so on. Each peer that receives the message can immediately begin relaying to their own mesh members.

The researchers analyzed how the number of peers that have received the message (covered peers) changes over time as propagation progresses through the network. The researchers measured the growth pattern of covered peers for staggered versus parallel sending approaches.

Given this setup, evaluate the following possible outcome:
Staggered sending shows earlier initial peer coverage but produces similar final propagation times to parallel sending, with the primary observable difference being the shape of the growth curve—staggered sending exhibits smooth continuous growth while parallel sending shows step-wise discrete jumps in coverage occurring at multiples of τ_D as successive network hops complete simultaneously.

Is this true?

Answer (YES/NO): NO